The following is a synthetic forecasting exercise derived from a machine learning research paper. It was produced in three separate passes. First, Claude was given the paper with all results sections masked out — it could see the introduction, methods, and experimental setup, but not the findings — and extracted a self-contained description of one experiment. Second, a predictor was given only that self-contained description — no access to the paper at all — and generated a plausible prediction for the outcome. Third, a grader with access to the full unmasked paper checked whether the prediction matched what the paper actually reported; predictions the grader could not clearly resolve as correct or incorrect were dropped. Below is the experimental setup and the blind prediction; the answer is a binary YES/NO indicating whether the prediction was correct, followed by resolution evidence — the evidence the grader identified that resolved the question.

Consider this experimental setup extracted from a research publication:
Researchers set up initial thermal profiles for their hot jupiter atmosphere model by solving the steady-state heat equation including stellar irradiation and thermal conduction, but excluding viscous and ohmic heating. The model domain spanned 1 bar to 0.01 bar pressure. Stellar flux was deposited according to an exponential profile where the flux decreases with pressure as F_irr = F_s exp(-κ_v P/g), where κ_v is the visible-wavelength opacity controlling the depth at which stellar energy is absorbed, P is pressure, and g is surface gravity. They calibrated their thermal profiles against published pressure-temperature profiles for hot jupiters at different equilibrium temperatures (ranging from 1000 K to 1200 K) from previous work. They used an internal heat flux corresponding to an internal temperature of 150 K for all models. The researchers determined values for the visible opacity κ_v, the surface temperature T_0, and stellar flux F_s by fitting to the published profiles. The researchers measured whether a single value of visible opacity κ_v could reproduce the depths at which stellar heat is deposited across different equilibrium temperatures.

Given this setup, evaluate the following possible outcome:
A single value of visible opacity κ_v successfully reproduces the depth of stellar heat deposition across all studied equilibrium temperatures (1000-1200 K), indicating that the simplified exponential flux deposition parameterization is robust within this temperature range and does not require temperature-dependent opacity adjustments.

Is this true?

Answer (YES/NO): YES